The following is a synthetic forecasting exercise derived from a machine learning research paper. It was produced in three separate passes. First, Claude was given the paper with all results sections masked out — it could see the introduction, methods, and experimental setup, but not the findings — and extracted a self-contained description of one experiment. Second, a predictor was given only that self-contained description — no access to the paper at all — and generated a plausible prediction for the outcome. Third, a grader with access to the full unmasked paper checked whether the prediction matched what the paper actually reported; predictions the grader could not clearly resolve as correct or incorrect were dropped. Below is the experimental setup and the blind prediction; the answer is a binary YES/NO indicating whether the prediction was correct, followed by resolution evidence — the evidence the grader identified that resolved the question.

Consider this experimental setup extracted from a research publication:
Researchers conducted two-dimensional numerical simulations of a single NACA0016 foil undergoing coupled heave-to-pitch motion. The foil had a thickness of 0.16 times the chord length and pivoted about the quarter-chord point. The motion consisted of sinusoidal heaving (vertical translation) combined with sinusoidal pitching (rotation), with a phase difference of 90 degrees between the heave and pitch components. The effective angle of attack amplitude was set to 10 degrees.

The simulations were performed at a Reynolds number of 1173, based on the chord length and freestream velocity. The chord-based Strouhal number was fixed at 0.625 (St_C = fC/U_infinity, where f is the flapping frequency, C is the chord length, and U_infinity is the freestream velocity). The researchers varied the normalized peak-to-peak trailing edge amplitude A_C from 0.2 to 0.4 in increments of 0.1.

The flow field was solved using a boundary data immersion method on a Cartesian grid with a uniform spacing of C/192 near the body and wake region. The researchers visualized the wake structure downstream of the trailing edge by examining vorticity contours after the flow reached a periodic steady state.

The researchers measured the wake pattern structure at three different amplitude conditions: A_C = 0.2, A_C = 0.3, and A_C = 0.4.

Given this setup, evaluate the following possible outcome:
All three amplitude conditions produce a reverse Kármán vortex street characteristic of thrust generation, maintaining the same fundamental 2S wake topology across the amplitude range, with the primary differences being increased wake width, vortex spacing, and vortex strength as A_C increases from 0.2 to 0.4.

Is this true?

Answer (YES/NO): NO